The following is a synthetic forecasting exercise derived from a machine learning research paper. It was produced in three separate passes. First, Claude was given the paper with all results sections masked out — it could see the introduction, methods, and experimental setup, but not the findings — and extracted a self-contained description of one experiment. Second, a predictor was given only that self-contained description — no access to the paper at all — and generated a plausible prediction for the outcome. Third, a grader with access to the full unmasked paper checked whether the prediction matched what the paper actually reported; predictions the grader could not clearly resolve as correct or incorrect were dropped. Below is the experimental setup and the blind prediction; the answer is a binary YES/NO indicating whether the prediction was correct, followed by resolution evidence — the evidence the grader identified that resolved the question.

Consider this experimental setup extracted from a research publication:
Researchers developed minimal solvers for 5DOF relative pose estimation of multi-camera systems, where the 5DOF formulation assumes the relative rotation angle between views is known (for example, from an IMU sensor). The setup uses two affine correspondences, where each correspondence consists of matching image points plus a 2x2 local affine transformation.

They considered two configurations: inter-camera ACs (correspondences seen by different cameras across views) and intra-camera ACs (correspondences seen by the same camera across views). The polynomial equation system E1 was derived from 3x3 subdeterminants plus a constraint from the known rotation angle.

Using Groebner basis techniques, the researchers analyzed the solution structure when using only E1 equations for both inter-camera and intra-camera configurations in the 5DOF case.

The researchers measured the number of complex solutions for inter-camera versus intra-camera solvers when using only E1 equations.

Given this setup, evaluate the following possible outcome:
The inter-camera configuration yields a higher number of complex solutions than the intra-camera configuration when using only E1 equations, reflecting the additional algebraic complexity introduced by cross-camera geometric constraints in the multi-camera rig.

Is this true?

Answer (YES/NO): NO